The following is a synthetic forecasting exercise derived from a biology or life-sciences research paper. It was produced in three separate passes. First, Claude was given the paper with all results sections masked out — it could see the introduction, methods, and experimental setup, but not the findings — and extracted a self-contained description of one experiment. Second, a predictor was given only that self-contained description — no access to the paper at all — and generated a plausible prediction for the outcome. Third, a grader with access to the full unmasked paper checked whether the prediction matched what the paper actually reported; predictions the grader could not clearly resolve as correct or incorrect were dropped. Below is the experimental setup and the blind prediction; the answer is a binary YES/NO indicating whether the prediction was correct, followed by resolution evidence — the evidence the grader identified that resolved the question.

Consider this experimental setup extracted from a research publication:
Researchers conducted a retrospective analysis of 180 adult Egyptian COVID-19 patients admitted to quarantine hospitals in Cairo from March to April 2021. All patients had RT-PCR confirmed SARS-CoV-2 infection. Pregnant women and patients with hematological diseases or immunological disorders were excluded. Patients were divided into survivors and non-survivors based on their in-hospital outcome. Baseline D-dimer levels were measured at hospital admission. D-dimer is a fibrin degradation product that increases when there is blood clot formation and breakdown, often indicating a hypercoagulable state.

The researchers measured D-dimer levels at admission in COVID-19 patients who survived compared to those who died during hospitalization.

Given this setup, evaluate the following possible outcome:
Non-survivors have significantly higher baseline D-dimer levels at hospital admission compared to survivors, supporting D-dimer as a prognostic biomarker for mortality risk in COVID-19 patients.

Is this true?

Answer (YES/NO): YES